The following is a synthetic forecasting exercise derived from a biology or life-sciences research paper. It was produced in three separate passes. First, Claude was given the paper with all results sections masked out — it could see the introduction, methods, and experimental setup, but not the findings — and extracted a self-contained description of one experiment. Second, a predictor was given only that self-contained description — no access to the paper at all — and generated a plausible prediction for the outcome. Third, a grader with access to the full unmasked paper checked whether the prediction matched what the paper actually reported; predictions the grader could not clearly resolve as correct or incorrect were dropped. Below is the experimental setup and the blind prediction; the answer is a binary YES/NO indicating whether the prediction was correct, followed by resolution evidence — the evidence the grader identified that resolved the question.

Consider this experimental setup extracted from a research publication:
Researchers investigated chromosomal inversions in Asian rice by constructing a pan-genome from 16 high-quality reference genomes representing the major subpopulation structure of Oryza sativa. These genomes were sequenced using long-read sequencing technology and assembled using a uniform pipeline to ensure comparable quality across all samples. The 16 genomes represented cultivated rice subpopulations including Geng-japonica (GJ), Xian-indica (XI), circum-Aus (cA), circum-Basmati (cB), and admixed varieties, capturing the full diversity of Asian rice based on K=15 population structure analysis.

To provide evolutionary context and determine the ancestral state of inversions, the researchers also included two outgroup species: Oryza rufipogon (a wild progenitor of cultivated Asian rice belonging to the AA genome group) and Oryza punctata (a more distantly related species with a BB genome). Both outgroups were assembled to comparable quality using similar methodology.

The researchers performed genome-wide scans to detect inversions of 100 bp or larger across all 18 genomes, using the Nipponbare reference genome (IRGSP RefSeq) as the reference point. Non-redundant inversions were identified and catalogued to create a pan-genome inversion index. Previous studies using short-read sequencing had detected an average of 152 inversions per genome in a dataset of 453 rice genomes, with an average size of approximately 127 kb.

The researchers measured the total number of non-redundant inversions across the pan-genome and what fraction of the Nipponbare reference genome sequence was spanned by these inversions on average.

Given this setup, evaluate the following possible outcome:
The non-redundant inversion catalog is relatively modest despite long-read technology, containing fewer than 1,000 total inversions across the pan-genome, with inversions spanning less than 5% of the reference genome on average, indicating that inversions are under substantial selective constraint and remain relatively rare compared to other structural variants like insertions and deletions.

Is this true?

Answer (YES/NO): NO